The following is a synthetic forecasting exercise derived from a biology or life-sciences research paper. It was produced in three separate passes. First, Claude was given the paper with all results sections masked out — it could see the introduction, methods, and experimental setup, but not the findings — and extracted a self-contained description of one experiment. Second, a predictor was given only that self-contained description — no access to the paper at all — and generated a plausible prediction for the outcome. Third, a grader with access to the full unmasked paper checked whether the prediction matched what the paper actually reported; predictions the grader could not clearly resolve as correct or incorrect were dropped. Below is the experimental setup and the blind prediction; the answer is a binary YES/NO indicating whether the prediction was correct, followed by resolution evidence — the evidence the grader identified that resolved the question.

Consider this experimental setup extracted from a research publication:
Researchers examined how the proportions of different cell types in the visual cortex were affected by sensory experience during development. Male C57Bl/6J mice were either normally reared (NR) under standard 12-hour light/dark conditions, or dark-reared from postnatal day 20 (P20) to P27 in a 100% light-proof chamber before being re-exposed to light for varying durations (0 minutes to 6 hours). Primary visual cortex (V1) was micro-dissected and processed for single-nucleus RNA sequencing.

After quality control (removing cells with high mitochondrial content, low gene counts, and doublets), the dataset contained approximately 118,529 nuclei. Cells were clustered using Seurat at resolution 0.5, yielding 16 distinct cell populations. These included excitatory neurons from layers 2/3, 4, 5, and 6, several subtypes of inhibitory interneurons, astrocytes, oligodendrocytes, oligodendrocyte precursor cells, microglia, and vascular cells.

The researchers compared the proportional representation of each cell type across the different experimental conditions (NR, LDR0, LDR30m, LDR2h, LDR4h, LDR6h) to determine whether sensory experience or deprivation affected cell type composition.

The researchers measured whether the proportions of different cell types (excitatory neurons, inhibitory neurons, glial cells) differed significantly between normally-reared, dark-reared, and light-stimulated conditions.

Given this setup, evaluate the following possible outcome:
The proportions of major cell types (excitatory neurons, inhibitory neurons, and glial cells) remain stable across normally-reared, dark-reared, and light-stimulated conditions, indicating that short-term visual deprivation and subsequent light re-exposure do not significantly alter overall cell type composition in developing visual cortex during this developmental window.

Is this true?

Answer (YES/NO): YES